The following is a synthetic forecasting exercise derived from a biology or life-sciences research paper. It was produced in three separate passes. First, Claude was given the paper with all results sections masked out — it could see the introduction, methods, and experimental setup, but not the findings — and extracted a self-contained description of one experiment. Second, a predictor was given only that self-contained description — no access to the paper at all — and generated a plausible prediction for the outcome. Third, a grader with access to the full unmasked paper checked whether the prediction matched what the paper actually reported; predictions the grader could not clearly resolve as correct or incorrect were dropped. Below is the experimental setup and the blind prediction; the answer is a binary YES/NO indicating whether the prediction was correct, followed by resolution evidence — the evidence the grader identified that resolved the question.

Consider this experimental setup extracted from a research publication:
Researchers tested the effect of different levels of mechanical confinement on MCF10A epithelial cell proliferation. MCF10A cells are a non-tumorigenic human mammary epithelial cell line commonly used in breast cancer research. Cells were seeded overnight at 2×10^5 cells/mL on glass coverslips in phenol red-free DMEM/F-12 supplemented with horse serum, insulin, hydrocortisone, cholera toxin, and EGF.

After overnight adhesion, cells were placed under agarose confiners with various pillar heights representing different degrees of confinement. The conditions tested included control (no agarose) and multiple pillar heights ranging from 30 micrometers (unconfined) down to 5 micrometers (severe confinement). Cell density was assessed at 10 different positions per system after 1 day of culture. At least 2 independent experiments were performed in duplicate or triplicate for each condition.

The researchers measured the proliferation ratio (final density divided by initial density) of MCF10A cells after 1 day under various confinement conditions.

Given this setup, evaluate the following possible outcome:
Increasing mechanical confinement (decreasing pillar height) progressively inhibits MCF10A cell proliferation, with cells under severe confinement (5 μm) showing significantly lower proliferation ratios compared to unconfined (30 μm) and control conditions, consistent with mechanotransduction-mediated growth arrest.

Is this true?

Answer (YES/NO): NO